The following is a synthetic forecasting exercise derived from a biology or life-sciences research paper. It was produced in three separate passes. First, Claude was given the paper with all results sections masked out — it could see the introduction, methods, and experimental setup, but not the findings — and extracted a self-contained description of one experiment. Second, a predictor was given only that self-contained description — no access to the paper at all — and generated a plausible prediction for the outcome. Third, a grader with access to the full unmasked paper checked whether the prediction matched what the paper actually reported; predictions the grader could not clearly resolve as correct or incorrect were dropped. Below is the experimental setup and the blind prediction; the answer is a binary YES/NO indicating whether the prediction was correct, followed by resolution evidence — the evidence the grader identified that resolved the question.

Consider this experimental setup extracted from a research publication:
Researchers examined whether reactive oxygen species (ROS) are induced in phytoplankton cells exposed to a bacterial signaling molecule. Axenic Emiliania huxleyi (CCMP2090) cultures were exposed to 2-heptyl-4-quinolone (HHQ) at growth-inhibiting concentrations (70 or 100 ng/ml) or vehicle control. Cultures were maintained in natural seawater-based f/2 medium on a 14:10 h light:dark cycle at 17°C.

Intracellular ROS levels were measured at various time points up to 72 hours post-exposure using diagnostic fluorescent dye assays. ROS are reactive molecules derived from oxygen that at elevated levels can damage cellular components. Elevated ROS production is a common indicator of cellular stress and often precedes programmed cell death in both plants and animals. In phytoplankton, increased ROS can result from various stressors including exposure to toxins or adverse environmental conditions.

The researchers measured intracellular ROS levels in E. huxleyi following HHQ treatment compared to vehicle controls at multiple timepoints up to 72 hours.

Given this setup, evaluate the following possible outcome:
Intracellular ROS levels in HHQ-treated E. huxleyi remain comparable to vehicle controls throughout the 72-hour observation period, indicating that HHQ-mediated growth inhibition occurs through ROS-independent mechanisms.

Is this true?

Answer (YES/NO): YES